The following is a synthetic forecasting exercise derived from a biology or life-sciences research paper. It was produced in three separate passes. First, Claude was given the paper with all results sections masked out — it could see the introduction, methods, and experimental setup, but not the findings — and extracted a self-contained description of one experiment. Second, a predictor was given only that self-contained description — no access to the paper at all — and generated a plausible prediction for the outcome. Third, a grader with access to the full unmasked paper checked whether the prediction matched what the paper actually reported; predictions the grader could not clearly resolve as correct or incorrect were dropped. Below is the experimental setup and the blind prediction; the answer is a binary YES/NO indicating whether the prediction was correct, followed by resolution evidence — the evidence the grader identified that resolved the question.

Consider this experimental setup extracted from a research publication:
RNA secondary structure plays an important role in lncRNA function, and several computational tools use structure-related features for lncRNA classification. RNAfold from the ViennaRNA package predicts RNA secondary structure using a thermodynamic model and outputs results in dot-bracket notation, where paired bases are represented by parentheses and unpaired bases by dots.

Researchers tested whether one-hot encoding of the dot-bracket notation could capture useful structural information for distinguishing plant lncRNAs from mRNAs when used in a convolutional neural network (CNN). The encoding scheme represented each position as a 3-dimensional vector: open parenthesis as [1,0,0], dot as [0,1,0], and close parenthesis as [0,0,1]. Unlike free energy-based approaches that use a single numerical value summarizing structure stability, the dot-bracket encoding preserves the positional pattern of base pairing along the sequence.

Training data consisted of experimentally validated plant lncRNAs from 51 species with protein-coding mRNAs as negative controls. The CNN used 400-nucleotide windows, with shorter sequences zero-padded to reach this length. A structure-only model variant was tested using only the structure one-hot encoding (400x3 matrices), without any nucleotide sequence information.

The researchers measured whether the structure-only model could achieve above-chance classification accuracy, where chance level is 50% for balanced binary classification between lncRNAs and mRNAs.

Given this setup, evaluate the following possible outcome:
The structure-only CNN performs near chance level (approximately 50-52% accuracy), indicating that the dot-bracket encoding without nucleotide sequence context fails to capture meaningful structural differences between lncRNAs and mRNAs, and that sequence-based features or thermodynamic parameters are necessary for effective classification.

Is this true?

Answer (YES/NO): NO